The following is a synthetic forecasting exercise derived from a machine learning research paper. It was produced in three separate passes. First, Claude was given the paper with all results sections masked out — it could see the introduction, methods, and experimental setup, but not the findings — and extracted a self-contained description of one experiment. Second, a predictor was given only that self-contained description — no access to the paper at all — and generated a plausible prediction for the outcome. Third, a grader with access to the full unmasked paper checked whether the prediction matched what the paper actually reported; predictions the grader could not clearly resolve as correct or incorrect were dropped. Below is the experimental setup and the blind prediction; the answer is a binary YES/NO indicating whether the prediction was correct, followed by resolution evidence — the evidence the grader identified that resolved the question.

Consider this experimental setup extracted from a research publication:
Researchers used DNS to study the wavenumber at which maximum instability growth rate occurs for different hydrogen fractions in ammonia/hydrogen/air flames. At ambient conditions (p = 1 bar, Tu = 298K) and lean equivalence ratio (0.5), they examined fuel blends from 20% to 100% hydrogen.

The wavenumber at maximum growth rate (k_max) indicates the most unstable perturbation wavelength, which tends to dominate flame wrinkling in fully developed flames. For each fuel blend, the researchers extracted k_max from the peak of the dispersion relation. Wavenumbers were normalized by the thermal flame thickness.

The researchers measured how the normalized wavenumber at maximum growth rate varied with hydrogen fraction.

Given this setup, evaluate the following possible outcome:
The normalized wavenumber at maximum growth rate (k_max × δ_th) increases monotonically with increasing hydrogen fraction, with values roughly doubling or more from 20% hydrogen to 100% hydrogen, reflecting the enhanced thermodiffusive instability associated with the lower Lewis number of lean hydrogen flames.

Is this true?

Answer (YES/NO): YES